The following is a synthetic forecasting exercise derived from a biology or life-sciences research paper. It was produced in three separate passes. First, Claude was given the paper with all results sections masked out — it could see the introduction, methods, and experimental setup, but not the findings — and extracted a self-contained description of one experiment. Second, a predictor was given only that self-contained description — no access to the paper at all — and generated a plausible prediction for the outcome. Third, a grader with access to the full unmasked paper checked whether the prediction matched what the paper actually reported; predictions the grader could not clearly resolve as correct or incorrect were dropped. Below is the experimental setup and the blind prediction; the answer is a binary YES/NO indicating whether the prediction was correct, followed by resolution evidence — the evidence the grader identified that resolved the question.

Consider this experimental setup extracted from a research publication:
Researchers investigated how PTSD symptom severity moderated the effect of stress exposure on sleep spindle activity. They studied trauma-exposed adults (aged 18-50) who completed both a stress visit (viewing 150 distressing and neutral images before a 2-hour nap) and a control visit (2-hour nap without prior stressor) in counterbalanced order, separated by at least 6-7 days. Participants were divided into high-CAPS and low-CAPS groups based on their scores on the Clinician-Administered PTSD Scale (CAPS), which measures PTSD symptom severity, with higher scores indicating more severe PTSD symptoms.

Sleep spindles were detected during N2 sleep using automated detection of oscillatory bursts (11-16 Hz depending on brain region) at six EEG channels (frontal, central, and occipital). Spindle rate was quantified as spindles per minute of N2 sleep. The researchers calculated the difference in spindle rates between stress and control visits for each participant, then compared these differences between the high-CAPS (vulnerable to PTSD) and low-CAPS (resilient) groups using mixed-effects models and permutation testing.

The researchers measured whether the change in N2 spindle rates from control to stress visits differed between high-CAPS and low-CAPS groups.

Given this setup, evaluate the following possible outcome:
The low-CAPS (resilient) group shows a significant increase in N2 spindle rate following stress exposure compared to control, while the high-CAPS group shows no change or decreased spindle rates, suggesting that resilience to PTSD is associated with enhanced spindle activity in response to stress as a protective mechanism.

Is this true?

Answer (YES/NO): NO